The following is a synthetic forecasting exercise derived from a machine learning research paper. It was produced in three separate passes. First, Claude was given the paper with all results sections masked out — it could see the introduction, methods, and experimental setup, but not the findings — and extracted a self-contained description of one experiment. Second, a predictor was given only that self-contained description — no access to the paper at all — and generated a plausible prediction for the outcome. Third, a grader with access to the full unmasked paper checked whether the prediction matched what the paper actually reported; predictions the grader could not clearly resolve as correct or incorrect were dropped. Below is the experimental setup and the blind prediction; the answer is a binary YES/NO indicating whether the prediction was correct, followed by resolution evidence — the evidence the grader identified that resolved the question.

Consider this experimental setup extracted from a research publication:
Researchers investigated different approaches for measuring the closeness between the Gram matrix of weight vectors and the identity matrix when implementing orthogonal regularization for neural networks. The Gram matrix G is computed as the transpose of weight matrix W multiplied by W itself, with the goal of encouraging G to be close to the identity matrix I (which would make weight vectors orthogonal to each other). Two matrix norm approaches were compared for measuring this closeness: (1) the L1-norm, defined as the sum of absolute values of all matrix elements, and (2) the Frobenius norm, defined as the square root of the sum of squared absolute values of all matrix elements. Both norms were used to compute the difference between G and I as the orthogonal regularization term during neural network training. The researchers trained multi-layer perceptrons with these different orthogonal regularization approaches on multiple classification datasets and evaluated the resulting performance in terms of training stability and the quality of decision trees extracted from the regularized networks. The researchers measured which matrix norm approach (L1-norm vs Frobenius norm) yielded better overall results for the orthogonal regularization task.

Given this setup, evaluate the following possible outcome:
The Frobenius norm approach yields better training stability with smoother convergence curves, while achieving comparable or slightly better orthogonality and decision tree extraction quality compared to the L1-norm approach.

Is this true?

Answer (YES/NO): NO